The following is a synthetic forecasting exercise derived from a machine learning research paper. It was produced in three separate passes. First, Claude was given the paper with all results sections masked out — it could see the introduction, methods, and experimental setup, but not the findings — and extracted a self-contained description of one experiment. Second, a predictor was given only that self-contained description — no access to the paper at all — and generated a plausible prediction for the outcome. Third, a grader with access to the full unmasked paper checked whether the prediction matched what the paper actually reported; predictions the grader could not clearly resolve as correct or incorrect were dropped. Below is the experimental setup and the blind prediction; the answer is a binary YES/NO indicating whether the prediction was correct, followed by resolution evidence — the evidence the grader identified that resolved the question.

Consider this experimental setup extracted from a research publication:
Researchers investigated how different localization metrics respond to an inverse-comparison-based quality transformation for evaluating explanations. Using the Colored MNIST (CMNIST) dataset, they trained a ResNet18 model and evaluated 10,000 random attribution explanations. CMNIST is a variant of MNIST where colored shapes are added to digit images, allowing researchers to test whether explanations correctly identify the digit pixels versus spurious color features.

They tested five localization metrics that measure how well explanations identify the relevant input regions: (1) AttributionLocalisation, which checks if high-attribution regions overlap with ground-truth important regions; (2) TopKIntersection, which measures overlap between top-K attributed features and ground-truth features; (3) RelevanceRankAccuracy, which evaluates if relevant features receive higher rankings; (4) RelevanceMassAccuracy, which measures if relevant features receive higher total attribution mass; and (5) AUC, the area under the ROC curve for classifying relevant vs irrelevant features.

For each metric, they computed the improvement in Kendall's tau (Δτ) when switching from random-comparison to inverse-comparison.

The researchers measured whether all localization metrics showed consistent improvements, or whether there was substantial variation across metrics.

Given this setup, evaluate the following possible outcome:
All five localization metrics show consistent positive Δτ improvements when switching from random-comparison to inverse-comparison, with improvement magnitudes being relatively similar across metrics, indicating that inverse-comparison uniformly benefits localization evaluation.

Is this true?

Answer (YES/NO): NO